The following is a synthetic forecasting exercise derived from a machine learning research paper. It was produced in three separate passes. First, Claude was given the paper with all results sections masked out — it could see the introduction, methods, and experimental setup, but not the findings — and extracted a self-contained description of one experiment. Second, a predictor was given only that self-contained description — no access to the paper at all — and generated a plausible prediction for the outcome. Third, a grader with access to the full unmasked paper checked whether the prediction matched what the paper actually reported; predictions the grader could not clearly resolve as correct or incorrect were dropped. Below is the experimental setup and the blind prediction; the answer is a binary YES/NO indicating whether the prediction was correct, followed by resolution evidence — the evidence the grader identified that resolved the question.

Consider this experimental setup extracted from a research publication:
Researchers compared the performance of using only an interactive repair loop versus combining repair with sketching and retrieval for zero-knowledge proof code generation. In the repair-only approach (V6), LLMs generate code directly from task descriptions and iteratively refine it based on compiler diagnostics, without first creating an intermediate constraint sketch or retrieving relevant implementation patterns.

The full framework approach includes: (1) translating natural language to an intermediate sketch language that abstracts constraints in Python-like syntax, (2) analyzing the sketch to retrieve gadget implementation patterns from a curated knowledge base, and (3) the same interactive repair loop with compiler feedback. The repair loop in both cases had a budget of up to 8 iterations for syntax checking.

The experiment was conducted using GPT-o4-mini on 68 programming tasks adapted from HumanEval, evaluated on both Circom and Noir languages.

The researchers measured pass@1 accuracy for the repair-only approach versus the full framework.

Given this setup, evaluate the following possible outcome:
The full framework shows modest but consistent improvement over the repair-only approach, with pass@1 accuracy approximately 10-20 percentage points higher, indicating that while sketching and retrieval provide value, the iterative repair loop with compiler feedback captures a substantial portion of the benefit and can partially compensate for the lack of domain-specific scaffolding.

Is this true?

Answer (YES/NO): NO